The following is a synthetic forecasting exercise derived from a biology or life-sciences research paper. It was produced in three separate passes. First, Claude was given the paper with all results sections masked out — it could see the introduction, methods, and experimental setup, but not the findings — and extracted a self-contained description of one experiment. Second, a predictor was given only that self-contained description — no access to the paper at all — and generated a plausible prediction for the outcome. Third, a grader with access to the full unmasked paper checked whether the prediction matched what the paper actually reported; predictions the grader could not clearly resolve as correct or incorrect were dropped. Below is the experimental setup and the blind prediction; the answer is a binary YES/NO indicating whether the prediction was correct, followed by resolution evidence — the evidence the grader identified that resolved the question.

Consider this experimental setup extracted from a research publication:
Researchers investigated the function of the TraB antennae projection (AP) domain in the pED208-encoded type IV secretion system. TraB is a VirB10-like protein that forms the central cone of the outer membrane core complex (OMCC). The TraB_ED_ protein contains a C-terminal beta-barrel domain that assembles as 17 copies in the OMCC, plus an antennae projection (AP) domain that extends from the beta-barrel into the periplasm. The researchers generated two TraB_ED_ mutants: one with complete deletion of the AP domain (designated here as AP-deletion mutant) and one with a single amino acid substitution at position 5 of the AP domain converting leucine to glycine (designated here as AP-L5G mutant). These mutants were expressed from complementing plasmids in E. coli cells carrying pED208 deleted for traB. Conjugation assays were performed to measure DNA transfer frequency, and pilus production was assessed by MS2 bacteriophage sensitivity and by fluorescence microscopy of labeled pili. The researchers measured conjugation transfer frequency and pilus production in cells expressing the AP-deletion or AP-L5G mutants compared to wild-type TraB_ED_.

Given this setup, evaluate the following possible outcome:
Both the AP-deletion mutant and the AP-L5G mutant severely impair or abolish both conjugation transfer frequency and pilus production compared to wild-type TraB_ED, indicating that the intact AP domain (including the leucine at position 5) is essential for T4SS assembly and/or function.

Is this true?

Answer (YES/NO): NO